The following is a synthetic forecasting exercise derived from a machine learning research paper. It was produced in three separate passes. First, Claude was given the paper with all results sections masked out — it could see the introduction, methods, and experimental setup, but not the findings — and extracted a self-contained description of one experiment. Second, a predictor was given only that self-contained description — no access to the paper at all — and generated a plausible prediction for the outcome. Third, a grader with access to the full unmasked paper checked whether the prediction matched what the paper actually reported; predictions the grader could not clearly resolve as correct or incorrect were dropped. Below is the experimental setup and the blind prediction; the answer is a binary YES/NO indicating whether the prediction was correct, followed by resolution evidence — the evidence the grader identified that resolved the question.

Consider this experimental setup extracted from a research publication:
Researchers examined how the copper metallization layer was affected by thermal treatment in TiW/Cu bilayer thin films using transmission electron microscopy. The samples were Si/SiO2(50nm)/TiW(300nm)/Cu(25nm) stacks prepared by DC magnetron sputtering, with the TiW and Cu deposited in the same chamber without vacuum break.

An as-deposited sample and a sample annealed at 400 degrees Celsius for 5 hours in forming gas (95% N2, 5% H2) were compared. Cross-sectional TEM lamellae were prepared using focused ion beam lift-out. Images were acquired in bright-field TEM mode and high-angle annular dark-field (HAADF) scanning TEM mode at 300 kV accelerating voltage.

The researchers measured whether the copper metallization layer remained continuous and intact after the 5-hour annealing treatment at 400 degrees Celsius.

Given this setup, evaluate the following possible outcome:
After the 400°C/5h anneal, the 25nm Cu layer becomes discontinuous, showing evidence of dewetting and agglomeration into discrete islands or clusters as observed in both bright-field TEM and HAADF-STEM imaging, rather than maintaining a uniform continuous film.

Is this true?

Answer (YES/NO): NO